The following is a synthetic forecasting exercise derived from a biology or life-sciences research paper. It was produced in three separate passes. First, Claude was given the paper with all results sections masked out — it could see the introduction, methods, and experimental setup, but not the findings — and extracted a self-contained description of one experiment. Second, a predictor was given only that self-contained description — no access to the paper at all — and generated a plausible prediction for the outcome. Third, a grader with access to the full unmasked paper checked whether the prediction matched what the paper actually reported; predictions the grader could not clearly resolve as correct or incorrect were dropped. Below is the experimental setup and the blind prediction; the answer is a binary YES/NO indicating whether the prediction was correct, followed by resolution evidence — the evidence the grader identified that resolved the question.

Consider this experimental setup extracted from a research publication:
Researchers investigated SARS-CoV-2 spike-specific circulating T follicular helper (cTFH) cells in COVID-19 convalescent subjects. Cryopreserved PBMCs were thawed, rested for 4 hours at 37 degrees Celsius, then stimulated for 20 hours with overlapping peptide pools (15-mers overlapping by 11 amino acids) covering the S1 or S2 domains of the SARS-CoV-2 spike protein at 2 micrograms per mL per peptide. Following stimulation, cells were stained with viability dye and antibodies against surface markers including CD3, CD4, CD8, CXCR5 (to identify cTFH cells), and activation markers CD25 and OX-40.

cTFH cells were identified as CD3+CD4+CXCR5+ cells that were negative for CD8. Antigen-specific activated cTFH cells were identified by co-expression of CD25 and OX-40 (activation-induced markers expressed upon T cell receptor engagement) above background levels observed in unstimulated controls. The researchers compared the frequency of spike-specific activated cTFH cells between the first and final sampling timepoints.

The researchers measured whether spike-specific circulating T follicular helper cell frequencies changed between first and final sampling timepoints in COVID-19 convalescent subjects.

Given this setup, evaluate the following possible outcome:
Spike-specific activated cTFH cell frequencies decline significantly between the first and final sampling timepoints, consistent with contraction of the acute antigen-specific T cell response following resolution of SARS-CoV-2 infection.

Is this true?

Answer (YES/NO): YES